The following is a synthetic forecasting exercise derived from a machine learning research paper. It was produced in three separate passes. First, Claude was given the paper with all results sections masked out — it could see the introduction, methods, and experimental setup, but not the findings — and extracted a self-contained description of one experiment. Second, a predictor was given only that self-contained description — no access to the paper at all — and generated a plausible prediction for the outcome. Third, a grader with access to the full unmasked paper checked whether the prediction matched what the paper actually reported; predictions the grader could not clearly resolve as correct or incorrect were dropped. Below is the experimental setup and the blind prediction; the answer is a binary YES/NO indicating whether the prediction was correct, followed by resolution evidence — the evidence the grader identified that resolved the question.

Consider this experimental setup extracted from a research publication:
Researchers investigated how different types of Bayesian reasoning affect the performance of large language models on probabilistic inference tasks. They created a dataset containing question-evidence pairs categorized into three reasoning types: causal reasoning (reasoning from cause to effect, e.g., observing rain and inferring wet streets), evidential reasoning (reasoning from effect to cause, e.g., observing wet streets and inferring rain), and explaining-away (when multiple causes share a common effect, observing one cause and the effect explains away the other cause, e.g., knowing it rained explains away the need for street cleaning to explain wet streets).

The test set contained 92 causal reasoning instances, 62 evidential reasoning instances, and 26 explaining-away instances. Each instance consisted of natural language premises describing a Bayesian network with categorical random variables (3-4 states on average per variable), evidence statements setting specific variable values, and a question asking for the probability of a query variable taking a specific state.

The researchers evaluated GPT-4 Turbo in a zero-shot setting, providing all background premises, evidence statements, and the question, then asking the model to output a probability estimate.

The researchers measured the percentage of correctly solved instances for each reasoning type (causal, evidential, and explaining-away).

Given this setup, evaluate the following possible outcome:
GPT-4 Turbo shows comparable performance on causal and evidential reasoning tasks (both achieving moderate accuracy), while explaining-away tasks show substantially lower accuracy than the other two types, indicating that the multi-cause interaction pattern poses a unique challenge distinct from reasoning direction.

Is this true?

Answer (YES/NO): NO